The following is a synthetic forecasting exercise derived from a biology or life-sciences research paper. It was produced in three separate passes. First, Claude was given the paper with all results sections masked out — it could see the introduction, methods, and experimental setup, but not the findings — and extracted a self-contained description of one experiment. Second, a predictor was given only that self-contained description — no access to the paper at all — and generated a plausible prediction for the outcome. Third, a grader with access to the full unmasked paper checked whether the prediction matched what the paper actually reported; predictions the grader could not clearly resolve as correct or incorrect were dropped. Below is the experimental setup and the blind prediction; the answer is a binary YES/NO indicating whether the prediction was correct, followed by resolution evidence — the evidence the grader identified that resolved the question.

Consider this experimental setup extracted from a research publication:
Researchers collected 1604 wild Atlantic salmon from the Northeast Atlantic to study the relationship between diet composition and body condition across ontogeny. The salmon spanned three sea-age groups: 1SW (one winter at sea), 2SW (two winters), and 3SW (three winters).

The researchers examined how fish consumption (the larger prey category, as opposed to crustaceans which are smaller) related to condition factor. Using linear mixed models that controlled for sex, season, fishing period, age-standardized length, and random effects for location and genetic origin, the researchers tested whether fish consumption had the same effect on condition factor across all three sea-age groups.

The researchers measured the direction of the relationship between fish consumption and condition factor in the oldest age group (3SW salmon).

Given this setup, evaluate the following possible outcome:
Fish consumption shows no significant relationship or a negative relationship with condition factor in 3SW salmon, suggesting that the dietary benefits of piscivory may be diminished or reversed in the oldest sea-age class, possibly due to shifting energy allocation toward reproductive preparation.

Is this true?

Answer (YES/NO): NO